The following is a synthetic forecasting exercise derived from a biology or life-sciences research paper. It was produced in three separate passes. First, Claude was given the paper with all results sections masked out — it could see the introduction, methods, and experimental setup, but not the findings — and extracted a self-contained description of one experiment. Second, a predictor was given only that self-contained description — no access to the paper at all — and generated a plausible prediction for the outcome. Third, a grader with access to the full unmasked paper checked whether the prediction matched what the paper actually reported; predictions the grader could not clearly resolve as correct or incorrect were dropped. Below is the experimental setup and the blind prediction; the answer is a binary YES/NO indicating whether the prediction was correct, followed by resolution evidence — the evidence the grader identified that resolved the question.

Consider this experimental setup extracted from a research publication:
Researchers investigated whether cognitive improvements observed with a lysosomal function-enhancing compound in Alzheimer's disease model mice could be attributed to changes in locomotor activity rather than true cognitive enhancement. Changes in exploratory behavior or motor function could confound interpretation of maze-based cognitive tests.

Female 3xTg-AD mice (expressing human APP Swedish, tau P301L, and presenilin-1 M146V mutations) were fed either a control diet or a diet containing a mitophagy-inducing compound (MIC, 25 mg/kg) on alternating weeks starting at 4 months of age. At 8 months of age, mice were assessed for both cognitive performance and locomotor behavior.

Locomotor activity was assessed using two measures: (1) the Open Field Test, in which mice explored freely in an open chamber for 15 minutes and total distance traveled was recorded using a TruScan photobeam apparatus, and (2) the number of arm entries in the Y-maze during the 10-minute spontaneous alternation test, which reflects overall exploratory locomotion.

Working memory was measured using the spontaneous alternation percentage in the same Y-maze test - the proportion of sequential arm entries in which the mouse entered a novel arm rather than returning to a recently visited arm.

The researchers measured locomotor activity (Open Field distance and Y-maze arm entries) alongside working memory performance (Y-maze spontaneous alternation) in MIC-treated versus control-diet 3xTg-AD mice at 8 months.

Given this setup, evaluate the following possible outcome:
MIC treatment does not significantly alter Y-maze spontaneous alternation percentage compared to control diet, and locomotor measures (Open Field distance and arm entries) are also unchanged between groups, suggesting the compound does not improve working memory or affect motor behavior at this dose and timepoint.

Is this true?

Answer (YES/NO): NO